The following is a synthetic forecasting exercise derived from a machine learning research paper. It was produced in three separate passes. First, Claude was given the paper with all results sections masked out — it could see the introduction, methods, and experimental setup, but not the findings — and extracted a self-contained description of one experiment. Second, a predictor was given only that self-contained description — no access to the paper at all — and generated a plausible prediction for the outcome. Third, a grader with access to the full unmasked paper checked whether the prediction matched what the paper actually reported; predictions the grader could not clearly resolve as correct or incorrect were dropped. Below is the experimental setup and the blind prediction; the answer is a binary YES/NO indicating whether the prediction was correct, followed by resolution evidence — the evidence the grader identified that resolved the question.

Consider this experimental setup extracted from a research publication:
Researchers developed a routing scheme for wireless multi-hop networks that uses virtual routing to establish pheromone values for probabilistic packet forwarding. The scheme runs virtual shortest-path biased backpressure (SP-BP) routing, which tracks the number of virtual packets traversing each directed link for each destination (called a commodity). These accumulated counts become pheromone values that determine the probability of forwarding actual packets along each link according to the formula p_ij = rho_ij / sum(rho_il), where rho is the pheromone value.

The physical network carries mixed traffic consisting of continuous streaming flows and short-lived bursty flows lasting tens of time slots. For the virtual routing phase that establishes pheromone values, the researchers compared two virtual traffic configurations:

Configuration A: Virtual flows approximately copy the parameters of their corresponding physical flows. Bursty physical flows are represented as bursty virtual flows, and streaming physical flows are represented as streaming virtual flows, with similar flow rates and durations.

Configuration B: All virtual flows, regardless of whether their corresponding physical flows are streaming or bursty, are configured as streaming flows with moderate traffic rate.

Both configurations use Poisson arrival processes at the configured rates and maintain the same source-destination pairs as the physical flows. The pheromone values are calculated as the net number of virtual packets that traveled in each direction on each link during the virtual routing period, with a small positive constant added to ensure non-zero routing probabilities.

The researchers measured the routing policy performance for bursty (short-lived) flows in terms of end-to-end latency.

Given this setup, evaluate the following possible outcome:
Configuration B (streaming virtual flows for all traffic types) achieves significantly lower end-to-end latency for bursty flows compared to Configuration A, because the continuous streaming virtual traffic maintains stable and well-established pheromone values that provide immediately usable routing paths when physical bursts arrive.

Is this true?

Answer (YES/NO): NO